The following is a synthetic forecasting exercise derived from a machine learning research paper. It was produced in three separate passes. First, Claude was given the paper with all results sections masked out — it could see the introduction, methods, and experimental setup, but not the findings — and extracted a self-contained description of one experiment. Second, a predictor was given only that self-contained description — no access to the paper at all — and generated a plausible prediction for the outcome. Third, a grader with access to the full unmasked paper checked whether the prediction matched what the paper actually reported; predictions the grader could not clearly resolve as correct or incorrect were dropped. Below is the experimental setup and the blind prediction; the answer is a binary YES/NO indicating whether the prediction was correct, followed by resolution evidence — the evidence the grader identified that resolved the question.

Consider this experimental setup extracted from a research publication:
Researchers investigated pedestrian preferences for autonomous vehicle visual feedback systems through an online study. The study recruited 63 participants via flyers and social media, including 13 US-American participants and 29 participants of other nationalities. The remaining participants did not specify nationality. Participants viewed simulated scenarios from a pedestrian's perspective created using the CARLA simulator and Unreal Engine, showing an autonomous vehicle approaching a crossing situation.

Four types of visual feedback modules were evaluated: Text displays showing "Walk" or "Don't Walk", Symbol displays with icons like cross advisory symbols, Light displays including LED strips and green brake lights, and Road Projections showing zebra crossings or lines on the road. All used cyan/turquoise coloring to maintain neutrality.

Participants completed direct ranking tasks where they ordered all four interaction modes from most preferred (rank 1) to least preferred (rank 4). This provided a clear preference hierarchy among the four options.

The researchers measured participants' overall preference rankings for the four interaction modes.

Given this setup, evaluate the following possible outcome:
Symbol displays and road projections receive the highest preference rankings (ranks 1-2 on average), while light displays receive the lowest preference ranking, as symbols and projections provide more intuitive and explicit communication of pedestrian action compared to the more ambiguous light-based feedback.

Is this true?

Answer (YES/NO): NO